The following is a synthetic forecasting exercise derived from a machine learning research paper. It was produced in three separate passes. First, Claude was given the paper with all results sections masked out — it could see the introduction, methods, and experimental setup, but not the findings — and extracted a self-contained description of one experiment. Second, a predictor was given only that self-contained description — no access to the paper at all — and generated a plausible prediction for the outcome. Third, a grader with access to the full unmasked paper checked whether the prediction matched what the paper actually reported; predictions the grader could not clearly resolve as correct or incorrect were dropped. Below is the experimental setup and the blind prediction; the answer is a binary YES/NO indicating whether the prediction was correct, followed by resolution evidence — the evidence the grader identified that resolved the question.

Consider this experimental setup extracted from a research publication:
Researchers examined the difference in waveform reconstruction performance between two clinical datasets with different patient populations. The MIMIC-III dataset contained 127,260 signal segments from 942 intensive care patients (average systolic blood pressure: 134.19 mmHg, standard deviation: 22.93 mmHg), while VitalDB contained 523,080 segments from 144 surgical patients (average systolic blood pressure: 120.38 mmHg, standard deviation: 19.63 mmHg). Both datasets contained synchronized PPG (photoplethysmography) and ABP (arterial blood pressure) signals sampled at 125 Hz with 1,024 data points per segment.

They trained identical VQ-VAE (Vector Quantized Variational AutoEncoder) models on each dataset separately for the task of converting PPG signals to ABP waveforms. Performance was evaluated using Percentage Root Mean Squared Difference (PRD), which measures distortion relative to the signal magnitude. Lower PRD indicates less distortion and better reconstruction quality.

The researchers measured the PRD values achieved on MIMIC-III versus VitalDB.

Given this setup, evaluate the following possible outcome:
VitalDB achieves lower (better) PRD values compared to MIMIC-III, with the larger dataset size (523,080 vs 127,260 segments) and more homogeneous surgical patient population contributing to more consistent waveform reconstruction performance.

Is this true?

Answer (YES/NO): YES